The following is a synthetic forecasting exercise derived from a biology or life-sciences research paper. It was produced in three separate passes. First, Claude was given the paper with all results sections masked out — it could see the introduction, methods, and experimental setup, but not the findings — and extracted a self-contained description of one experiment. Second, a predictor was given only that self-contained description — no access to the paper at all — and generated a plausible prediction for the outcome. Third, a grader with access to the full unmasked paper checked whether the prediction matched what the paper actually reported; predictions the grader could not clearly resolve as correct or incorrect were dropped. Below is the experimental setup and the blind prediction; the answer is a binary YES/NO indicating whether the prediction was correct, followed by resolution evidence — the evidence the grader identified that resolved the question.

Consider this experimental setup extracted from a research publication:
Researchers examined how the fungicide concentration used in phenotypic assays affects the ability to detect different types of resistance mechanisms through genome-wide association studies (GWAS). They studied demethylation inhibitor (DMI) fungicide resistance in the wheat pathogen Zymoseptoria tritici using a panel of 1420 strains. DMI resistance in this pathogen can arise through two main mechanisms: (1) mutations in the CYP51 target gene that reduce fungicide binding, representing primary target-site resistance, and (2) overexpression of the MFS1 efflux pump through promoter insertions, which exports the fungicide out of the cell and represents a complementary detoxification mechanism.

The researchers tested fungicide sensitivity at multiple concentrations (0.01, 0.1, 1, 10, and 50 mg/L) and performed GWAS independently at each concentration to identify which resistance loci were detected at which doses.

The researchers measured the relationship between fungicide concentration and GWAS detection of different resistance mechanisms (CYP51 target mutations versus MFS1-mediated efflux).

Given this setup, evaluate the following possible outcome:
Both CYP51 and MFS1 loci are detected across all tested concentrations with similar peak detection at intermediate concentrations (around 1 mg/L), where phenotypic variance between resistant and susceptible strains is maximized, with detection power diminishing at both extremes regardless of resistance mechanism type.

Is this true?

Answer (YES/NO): NO